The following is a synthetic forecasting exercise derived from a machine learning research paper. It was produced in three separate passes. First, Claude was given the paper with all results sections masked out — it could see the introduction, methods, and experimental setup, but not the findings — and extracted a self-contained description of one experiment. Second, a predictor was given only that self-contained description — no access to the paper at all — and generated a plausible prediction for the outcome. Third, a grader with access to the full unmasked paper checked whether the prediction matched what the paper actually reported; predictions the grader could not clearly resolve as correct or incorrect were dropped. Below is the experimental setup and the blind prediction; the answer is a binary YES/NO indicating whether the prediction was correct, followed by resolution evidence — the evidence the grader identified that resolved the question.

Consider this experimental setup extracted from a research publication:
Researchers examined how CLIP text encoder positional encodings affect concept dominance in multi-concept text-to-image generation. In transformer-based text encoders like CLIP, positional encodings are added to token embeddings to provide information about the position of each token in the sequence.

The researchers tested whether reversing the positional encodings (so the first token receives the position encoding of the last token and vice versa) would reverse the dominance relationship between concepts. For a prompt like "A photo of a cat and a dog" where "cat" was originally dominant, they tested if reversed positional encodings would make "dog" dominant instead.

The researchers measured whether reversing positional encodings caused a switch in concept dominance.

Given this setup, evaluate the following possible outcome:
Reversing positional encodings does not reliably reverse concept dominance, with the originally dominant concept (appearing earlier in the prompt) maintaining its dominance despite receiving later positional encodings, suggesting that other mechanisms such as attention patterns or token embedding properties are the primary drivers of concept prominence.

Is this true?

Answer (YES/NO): YES